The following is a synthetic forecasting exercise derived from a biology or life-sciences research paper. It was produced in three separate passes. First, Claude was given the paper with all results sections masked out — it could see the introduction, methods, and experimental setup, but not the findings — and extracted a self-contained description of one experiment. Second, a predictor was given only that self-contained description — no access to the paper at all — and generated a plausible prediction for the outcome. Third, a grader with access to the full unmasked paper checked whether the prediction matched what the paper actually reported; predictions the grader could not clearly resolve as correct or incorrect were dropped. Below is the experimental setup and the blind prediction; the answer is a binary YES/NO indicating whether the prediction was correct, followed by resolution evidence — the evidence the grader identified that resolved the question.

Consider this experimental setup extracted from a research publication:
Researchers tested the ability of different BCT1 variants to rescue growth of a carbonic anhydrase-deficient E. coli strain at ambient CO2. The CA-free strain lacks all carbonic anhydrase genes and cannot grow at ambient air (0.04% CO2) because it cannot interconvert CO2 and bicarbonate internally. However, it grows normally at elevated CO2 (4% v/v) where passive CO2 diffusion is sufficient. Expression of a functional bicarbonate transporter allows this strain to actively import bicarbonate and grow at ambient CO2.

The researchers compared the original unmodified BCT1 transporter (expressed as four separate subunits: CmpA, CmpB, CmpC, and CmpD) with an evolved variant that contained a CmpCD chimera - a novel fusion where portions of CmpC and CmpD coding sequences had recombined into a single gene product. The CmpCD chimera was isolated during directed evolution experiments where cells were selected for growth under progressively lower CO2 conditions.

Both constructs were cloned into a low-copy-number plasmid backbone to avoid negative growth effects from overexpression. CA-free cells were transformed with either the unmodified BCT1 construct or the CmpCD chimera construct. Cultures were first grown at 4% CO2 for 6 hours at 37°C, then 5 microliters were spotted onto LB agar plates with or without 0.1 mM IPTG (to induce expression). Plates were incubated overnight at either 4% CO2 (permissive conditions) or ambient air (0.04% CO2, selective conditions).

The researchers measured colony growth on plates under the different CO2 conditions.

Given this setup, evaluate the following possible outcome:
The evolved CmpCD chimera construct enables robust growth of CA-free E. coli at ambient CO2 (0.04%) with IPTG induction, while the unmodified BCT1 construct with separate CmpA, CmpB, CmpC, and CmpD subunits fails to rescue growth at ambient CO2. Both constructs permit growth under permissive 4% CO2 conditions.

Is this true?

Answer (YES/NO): YES